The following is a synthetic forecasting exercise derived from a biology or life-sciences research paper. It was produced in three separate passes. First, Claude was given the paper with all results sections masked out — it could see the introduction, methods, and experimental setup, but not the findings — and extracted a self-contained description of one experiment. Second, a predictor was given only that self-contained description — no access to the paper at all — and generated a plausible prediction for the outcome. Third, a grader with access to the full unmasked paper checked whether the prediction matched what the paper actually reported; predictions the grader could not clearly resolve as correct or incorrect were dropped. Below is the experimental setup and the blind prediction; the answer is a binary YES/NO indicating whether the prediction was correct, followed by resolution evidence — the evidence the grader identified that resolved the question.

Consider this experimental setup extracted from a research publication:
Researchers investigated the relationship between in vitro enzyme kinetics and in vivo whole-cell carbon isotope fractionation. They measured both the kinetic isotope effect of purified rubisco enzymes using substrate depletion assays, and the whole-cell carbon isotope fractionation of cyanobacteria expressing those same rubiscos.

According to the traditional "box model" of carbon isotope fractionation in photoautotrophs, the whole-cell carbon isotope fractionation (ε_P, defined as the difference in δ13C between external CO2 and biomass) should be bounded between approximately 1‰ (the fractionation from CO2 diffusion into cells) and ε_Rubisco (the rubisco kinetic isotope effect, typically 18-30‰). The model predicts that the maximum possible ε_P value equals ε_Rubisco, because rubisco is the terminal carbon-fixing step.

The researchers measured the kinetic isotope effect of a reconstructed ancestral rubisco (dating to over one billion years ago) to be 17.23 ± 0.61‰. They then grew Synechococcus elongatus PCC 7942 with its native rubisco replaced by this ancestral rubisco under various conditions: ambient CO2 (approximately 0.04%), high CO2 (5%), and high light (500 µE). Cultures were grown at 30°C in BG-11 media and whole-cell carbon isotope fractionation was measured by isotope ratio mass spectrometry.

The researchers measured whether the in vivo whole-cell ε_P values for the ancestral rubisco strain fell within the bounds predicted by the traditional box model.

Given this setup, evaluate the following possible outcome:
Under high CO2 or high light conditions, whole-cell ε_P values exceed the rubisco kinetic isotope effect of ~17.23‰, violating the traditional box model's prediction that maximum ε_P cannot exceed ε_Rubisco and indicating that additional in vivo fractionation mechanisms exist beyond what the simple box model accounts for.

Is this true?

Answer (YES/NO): YES